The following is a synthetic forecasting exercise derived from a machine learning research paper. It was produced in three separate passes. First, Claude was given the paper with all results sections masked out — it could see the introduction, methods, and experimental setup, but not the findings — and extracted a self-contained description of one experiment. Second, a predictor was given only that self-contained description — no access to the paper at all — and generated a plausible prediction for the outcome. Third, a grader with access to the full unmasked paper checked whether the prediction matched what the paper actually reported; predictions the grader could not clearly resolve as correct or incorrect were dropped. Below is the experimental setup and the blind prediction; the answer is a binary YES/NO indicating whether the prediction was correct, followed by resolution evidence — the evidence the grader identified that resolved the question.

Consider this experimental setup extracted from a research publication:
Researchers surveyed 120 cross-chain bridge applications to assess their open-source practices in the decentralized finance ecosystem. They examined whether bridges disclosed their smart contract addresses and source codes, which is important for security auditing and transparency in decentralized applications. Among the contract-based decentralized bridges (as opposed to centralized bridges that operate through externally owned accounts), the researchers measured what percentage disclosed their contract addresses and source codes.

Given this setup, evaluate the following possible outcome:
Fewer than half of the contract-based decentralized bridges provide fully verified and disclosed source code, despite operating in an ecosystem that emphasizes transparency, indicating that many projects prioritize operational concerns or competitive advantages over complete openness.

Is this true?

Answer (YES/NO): NO